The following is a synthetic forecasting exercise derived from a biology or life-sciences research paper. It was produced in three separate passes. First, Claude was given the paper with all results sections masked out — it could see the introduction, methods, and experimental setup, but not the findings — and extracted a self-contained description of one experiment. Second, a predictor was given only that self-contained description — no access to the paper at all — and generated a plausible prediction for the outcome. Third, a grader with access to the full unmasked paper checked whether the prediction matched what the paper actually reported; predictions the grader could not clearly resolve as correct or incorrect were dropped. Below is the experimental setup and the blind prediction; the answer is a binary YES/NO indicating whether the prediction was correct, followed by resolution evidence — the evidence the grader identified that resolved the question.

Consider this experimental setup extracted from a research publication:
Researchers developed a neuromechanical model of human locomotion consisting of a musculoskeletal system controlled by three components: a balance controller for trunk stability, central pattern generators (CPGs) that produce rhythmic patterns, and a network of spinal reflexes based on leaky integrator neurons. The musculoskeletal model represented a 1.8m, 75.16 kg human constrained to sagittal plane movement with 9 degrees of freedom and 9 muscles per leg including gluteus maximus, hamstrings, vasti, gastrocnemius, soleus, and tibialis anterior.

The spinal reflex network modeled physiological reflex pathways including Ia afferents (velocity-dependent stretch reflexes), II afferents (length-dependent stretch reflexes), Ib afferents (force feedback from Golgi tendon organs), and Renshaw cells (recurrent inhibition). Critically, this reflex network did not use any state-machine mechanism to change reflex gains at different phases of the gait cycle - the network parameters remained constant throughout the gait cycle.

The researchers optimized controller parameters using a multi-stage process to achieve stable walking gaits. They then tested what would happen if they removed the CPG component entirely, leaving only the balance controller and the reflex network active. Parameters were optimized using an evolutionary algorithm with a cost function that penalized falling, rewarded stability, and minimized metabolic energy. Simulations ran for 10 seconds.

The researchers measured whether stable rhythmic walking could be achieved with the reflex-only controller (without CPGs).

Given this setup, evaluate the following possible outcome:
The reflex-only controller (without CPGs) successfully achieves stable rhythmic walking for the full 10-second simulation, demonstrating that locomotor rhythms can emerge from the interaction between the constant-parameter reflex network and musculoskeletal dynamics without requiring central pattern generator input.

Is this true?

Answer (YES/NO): NO